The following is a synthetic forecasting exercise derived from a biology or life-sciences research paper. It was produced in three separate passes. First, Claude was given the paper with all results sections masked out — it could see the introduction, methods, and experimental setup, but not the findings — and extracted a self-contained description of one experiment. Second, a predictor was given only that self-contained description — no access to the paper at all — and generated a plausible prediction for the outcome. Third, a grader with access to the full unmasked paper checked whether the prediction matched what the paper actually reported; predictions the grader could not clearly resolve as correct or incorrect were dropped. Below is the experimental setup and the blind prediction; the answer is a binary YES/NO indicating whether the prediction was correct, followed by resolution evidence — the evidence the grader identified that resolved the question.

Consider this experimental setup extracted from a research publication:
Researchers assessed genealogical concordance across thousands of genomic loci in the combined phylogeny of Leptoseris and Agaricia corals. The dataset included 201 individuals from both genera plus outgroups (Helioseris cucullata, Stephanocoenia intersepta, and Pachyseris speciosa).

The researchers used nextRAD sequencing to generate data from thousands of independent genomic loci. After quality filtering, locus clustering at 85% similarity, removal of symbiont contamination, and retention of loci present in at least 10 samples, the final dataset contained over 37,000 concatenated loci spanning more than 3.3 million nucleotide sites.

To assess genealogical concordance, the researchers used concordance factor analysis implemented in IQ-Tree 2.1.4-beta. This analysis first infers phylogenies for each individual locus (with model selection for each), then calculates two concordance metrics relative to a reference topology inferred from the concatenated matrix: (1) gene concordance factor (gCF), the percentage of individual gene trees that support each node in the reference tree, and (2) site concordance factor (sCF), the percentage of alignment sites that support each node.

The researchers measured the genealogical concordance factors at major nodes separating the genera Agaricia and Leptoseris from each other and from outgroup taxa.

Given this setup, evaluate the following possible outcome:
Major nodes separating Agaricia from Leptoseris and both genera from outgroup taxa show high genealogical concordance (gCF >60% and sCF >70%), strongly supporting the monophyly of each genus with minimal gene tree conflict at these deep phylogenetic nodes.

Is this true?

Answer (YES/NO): NO